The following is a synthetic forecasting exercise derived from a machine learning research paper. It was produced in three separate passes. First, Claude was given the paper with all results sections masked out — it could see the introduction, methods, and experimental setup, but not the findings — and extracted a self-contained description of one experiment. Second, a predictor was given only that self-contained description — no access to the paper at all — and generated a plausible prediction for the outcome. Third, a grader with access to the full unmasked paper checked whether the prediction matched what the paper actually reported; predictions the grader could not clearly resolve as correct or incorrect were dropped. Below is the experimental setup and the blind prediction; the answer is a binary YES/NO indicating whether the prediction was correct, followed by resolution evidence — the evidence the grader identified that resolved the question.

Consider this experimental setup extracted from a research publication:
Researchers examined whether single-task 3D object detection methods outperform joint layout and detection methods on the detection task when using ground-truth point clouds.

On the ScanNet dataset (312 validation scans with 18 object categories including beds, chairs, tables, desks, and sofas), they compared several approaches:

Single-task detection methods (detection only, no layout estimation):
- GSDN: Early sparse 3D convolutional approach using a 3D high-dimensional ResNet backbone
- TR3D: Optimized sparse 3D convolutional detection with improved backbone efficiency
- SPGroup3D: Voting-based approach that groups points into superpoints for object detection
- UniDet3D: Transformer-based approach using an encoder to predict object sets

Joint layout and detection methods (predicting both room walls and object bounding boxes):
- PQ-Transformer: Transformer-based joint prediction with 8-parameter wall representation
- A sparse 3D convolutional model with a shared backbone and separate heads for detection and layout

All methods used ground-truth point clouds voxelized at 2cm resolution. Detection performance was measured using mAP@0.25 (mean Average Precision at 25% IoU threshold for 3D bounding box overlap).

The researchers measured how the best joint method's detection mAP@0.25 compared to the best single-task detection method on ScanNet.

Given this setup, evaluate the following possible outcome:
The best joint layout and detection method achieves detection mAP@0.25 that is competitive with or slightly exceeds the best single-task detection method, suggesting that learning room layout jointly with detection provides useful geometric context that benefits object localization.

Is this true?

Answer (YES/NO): NO